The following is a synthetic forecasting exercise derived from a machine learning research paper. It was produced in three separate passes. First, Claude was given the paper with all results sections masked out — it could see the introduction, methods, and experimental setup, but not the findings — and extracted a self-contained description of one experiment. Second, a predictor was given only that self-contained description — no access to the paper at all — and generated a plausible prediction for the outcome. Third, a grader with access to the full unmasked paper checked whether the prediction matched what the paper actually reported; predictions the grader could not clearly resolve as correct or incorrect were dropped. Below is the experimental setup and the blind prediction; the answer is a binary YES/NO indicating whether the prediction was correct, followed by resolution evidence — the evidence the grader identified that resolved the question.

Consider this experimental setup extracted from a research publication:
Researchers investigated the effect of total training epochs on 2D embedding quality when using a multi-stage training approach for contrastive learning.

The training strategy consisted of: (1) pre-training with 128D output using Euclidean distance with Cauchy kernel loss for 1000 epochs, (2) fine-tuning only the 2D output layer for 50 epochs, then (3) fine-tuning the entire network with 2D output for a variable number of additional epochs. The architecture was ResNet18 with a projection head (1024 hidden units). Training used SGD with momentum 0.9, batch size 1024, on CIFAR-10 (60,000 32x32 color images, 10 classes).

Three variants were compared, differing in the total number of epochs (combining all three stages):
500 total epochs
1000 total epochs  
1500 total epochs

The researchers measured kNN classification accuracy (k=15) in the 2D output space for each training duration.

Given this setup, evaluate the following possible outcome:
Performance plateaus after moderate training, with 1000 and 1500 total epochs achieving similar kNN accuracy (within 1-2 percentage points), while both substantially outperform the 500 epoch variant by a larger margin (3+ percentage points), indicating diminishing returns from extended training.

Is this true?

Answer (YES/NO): NO